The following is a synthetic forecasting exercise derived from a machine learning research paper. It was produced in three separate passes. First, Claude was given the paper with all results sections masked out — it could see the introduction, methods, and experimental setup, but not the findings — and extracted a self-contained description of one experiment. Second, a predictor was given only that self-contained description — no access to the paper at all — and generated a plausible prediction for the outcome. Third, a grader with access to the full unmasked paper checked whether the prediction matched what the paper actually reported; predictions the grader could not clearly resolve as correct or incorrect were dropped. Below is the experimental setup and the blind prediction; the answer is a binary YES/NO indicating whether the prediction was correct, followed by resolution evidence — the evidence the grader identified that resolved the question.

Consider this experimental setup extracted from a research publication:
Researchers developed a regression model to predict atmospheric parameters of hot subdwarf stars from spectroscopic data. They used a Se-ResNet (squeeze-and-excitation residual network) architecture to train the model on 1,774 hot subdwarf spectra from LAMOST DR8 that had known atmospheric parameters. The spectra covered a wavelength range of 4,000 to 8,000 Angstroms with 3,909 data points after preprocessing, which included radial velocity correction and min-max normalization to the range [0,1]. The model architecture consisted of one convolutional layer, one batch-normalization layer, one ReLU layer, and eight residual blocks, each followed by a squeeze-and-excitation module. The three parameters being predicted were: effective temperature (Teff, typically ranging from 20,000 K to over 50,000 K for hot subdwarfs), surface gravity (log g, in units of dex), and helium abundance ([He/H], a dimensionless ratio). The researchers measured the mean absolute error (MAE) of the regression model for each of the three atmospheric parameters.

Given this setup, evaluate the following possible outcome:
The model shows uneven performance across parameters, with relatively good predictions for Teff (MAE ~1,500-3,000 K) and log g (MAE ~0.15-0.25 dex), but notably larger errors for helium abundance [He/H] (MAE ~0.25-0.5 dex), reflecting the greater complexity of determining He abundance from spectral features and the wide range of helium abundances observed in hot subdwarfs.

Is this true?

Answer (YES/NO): NO